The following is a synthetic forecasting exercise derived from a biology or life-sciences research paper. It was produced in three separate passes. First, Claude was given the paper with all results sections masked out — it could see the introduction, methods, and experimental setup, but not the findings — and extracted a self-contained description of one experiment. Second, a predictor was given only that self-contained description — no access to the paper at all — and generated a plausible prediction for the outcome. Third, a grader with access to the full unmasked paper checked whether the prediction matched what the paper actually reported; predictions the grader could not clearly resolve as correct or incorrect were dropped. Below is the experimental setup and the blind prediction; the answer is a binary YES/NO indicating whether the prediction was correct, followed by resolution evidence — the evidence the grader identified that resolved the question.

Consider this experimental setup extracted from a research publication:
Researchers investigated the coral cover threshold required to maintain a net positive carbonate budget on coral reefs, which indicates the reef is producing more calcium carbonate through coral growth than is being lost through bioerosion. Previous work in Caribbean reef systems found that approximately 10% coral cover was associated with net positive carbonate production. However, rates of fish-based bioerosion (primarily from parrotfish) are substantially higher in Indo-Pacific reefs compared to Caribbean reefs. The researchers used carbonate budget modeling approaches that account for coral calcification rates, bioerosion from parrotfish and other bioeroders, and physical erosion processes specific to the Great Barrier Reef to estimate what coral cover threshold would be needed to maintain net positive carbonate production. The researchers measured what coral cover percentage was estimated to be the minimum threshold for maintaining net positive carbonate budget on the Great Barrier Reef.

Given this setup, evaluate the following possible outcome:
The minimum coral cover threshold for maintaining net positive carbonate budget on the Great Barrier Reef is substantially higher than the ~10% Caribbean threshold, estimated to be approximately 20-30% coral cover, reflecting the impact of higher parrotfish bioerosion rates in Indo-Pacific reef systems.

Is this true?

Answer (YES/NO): NO